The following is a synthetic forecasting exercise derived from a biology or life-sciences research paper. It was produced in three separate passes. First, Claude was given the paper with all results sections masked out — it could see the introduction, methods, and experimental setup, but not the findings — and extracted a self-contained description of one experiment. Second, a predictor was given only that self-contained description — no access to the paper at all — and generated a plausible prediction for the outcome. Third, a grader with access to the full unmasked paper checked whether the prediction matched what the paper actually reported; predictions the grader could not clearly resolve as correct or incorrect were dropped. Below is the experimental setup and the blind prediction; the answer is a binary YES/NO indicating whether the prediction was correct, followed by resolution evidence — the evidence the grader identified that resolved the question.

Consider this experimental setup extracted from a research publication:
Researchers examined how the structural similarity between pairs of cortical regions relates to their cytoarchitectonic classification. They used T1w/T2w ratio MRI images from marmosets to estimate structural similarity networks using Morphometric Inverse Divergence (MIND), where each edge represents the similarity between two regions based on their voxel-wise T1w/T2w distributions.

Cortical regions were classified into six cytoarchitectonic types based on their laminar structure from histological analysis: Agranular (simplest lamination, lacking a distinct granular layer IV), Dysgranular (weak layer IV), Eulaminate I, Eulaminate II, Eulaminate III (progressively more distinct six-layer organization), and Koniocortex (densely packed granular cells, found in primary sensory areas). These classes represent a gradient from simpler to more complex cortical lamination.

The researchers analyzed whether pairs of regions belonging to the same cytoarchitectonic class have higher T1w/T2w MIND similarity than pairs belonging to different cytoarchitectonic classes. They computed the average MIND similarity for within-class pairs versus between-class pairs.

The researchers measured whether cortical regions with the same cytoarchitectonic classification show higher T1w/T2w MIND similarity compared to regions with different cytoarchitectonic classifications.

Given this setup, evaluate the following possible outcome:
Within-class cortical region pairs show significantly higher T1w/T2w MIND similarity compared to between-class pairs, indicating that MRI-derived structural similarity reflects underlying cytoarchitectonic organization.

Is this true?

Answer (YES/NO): YES